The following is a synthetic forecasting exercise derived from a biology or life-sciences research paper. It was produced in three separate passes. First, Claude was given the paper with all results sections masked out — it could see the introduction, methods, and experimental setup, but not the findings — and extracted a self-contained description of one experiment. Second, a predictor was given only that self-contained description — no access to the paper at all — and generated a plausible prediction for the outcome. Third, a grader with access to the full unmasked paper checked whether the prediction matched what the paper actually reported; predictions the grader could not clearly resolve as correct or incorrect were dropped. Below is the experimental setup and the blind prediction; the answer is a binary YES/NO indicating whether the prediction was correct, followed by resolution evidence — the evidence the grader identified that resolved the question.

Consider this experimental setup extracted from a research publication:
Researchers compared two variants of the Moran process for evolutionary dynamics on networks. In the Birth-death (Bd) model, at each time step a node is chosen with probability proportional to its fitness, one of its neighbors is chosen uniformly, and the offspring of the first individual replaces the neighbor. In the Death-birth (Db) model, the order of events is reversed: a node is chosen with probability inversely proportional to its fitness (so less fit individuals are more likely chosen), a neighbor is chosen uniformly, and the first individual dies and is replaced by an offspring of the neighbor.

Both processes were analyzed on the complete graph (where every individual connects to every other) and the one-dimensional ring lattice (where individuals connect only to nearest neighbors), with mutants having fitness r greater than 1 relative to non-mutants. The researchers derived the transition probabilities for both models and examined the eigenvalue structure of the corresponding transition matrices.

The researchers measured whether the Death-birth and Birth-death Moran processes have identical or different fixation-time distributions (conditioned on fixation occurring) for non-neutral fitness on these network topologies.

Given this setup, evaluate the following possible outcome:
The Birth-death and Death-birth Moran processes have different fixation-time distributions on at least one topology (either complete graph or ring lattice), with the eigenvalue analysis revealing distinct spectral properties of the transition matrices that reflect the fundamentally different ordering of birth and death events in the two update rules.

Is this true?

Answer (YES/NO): NO